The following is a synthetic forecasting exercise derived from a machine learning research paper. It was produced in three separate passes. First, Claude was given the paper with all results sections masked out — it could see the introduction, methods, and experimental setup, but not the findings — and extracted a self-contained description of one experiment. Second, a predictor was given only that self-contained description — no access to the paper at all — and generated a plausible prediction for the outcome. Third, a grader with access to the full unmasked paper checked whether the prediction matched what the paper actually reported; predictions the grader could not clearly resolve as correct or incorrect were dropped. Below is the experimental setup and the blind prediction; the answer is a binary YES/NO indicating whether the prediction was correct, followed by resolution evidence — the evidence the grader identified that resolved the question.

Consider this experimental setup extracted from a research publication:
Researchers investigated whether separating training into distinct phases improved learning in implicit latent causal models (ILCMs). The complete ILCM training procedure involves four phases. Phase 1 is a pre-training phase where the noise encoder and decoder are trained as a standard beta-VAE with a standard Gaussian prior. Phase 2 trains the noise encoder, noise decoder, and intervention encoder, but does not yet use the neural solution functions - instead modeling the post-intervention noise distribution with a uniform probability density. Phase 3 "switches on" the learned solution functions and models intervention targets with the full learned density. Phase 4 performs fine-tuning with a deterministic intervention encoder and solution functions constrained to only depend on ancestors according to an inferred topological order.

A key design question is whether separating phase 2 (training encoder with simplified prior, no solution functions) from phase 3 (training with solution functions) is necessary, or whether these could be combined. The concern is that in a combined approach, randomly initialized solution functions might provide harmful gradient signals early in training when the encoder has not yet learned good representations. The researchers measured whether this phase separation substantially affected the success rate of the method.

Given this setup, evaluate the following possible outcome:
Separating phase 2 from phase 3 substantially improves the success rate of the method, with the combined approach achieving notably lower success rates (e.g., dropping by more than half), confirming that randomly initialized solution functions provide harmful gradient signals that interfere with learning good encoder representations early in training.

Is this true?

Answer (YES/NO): NO